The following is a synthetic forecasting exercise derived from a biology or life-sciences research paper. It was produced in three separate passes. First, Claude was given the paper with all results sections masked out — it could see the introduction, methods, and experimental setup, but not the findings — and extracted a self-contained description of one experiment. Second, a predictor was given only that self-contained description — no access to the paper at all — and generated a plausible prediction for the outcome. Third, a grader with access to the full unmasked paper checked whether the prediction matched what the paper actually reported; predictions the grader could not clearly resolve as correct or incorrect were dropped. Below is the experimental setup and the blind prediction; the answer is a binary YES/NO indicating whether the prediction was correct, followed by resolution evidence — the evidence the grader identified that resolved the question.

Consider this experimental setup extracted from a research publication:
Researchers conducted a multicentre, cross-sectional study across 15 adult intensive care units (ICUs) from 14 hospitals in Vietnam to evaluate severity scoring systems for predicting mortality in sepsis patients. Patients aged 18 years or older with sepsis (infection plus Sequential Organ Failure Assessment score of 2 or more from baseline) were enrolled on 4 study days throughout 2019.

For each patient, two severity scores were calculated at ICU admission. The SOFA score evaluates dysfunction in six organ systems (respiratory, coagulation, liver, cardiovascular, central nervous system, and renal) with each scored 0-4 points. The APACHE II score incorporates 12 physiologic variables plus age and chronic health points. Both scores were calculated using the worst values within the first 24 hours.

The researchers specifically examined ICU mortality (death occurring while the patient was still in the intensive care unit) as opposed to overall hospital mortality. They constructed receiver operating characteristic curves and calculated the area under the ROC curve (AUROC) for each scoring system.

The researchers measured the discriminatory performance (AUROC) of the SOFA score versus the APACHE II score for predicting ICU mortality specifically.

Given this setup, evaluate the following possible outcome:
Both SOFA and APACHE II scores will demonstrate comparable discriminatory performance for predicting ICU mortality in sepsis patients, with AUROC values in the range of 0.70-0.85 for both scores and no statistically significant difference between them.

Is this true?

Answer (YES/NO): NO